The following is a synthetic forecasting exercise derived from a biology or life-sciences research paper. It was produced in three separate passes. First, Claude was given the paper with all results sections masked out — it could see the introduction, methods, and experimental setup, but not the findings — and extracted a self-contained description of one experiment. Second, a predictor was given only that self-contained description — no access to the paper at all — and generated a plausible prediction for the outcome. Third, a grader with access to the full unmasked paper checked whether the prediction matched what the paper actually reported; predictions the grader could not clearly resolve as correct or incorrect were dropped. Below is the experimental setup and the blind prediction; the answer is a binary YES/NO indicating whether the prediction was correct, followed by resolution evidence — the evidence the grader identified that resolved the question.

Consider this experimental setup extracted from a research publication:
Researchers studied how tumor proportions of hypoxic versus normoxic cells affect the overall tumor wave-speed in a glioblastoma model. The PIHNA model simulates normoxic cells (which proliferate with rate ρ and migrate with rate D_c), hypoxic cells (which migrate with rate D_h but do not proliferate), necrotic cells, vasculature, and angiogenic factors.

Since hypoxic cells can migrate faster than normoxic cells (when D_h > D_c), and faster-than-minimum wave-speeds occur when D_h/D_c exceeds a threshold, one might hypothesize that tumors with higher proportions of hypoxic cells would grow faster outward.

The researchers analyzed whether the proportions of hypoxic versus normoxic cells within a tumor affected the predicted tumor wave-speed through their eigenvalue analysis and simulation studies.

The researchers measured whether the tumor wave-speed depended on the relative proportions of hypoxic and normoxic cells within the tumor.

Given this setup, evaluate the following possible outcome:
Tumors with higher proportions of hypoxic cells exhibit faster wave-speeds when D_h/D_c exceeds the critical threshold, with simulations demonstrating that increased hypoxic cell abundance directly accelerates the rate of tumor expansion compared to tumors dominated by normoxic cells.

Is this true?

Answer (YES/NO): NO